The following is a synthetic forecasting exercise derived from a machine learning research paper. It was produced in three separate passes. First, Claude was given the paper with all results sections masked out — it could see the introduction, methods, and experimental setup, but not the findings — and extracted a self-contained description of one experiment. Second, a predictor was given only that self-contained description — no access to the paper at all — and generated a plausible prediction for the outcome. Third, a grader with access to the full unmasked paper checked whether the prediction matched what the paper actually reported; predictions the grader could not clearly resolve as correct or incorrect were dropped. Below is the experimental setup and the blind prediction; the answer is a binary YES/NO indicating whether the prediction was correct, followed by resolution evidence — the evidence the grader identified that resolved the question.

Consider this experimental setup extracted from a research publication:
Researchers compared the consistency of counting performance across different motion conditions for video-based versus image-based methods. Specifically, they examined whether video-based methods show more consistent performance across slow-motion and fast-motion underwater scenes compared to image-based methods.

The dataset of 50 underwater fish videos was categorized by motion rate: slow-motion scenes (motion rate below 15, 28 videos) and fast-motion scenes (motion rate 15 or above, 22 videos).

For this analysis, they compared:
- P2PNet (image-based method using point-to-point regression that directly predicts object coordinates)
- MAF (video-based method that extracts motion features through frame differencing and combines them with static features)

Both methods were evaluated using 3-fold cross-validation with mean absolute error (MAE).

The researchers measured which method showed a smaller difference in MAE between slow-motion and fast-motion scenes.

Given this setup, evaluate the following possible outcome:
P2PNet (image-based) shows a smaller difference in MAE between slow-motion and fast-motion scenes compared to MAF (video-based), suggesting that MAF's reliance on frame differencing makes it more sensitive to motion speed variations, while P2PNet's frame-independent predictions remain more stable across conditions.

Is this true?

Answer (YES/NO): NO